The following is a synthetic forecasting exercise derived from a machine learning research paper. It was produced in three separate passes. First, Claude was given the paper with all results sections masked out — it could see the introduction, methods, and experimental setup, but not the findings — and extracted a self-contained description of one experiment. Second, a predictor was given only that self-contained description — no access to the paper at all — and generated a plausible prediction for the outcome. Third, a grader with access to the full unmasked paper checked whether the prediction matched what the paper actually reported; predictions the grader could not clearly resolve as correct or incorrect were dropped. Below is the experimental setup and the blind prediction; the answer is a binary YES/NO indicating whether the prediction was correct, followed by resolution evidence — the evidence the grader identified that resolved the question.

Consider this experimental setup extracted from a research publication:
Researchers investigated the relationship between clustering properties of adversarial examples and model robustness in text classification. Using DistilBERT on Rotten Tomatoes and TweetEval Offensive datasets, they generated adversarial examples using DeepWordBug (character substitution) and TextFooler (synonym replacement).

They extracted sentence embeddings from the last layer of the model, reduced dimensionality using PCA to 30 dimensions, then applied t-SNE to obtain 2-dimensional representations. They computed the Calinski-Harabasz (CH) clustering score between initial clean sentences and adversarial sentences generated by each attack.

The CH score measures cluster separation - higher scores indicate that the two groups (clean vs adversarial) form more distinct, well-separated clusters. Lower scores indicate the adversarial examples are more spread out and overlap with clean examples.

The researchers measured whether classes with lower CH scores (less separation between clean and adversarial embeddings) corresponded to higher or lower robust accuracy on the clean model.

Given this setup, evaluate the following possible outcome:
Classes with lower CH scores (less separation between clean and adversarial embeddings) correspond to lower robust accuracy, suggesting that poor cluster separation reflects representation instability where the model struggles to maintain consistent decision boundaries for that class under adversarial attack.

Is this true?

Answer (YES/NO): NO